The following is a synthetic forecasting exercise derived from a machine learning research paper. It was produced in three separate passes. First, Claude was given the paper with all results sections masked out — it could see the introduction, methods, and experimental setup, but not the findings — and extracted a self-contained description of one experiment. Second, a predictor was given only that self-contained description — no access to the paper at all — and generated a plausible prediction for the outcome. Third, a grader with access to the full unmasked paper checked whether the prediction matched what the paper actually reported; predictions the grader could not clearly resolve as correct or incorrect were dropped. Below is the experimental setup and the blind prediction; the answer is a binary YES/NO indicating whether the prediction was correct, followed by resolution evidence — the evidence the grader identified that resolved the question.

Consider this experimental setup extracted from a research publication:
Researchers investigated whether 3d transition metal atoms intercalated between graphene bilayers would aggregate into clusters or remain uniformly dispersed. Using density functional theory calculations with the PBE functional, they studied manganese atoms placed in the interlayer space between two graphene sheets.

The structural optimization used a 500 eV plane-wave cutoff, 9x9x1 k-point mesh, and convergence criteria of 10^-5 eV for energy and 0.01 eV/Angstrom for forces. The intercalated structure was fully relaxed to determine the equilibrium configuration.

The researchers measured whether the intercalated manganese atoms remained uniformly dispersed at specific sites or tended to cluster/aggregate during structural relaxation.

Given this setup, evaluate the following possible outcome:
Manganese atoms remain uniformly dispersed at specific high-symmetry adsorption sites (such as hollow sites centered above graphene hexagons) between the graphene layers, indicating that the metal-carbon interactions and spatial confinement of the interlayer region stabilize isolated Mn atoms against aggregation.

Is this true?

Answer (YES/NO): YES